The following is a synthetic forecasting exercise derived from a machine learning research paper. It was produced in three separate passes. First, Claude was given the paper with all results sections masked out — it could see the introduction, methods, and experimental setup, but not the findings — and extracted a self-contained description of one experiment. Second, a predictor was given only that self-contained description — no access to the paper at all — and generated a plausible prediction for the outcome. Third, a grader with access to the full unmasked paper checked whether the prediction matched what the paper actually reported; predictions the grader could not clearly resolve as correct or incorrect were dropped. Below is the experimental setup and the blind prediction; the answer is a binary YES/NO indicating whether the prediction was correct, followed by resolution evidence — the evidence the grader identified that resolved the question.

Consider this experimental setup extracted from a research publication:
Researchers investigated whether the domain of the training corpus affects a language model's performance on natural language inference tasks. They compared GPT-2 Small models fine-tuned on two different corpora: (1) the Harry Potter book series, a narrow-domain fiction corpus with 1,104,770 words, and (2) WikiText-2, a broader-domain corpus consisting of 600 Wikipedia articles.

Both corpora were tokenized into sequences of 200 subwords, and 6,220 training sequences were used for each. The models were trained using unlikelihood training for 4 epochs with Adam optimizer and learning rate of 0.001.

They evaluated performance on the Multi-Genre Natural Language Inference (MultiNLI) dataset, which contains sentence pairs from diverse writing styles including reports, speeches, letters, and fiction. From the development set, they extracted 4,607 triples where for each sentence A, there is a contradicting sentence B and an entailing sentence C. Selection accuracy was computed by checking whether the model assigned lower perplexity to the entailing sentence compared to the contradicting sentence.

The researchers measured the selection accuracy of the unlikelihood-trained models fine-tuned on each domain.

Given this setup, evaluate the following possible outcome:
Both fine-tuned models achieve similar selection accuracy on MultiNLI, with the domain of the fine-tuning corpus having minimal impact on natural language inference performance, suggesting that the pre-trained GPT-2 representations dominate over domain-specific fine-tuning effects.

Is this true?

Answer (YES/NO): NO